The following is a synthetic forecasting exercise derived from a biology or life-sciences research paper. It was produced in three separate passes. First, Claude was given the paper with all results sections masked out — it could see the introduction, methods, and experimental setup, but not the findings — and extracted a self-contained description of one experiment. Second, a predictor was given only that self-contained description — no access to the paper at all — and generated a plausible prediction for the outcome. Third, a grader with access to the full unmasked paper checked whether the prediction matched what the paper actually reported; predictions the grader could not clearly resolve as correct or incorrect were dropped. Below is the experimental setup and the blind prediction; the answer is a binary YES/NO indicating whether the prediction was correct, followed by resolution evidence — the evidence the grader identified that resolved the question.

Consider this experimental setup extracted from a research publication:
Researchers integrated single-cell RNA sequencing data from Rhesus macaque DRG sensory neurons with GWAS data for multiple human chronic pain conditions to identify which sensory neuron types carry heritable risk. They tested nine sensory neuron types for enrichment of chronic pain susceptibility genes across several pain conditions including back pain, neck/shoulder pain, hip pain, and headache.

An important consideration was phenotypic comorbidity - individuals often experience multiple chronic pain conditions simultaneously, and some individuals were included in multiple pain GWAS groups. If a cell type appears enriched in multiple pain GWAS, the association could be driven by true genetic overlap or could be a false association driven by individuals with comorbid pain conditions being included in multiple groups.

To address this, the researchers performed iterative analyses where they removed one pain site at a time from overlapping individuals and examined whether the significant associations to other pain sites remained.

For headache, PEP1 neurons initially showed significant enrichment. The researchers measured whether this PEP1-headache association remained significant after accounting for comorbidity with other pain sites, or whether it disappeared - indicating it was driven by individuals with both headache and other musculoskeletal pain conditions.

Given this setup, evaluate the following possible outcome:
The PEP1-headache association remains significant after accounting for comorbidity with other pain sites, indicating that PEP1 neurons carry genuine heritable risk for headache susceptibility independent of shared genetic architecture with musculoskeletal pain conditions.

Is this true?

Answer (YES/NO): NO